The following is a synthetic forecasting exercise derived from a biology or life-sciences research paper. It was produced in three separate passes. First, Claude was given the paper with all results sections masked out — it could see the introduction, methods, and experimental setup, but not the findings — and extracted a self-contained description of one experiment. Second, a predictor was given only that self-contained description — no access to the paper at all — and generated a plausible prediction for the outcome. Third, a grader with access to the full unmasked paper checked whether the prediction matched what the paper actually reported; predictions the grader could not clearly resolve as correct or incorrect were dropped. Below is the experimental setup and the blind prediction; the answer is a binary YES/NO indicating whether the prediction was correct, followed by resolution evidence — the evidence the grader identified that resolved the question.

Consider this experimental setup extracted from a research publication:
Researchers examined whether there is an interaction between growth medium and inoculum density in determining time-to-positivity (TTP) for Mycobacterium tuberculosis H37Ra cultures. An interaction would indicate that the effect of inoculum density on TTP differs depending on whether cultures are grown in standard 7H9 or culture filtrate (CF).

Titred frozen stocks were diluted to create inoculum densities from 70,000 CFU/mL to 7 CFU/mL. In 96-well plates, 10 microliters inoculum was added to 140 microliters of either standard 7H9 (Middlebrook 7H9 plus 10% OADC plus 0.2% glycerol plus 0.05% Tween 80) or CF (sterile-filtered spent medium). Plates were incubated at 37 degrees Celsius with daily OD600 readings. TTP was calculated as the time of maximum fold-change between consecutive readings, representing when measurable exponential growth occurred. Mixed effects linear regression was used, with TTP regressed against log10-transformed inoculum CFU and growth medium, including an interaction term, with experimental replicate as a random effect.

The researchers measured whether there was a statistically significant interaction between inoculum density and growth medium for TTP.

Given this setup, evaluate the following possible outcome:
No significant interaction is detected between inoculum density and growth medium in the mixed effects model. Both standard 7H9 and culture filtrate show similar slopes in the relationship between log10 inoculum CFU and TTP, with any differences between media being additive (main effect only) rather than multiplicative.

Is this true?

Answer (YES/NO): NO